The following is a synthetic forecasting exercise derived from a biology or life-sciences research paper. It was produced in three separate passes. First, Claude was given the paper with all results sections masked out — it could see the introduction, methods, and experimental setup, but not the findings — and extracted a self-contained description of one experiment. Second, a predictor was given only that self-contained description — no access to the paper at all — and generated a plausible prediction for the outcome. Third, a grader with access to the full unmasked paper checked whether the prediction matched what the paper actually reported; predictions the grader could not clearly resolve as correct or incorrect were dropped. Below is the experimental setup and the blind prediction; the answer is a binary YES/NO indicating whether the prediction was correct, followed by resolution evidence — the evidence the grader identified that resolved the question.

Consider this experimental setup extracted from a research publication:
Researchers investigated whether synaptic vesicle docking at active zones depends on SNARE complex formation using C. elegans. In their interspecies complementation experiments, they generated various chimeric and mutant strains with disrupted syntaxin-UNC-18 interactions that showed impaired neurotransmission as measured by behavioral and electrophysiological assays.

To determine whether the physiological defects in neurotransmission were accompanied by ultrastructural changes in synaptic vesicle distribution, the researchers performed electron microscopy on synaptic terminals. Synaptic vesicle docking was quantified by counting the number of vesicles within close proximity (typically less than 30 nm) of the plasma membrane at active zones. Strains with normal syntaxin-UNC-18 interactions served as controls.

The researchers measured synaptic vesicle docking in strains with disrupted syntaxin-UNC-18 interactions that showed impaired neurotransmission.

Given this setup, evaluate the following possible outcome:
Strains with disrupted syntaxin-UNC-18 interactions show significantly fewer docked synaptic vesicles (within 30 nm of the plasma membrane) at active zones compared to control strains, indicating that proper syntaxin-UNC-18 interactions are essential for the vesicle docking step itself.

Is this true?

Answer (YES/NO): YES